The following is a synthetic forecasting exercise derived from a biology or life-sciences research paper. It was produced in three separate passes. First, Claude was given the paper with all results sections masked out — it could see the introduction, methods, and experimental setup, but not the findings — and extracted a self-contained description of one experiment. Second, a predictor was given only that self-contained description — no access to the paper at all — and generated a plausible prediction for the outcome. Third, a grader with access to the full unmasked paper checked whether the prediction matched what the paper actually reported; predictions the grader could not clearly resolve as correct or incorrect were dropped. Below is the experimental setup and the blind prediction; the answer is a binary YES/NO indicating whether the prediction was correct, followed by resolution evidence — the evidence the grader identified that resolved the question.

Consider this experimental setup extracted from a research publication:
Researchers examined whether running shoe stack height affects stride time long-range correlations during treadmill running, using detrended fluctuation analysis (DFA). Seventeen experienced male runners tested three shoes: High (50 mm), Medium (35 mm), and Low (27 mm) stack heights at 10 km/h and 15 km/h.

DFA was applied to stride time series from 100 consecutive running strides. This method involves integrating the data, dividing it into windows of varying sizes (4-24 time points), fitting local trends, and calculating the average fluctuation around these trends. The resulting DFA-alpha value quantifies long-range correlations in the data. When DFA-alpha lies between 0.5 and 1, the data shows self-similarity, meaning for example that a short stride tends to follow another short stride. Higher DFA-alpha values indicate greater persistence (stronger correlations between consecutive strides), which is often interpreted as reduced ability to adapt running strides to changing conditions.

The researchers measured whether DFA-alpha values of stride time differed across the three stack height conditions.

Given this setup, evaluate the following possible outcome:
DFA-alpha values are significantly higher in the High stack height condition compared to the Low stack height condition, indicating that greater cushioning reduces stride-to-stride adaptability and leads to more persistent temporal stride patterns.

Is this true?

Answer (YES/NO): NO